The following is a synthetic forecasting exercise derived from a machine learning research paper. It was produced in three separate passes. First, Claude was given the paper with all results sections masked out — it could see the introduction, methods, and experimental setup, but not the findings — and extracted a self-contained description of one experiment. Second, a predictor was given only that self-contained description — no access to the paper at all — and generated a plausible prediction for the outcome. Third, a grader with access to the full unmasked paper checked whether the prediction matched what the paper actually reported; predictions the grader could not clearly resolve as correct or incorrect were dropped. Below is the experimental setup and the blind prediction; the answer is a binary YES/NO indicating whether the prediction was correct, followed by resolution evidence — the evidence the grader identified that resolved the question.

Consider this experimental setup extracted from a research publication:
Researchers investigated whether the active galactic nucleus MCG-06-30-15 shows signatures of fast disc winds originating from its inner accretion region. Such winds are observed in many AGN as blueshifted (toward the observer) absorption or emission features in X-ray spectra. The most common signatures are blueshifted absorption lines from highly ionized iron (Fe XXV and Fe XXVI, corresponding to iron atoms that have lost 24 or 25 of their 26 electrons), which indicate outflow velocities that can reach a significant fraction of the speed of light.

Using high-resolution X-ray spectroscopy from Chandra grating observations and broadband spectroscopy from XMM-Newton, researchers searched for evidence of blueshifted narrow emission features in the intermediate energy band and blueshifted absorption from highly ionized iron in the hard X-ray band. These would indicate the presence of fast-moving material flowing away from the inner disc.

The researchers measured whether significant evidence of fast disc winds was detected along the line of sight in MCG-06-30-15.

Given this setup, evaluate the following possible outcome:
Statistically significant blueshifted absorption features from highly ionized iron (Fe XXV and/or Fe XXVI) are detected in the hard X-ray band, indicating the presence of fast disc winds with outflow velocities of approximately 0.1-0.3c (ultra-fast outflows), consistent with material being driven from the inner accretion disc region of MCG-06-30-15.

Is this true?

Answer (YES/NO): NO